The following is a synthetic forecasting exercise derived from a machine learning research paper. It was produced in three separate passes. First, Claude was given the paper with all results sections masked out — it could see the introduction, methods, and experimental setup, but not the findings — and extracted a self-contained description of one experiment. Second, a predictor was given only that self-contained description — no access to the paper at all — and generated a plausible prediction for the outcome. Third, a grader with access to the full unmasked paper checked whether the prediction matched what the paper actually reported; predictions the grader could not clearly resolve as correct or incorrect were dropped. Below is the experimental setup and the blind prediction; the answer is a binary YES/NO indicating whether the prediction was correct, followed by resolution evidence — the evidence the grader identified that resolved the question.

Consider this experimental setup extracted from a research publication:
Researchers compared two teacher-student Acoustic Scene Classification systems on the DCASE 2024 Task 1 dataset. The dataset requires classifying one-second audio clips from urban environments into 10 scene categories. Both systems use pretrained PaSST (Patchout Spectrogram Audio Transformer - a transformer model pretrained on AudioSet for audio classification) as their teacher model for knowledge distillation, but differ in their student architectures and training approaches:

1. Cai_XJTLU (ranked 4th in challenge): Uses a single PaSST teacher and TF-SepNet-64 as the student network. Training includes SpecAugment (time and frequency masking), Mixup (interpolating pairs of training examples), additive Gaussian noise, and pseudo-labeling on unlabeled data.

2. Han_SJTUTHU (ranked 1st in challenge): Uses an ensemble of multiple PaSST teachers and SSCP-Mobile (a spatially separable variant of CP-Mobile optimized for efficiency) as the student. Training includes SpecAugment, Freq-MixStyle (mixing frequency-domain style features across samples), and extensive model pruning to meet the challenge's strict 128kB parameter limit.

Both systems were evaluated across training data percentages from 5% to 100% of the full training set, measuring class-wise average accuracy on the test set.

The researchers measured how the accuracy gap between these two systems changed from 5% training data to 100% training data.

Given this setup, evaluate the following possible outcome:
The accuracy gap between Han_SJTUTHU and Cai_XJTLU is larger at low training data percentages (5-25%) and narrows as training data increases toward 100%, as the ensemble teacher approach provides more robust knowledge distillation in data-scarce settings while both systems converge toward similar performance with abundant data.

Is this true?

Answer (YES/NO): YES